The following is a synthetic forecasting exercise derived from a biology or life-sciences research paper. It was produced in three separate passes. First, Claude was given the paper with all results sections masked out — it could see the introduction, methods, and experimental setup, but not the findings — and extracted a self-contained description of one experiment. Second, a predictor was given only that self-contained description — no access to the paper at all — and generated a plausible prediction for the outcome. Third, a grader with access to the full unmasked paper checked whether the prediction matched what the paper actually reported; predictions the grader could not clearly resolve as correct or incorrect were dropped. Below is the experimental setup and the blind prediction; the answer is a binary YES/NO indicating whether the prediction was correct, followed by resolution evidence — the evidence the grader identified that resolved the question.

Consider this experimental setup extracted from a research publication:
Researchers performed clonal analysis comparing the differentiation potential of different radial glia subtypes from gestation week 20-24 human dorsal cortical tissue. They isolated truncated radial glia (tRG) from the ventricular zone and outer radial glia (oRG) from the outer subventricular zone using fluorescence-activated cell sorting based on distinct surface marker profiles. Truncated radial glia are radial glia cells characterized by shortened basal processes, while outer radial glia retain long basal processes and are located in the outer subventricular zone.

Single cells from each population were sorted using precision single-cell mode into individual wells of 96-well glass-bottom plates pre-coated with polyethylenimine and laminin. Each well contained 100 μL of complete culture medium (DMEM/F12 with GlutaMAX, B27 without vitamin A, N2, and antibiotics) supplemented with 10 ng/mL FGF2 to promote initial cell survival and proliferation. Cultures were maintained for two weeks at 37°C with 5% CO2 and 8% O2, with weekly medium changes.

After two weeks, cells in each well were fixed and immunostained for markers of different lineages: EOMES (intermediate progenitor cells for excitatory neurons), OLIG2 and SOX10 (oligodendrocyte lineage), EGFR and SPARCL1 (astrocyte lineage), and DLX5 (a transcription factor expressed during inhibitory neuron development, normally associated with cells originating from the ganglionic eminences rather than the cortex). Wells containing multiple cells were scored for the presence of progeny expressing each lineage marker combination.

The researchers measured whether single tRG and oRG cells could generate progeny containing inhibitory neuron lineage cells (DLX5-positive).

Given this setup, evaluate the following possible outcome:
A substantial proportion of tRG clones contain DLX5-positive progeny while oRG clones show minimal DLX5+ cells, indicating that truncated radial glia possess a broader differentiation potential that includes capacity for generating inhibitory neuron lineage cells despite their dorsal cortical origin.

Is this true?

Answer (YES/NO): NO